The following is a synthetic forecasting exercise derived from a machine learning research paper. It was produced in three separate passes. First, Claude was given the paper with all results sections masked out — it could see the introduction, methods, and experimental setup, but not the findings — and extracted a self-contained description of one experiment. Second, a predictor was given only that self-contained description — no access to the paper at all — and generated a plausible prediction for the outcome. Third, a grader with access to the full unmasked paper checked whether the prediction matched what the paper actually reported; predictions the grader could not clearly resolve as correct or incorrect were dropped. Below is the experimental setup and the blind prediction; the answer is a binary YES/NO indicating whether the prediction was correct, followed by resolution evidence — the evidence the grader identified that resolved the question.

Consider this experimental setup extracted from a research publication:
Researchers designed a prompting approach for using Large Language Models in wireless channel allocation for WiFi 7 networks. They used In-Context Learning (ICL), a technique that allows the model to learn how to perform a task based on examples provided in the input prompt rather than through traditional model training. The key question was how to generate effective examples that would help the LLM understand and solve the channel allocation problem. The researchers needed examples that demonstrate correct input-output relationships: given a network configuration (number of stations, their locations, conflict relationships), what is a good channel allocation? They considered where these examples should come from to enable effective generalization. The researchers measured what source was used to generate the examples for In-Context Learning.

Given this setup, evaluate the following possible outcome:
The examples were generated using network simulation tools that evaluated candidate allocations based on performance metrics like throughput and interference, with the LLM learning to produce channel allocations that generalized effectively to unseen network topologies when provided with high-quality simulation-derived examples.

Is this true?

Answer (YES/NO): NO